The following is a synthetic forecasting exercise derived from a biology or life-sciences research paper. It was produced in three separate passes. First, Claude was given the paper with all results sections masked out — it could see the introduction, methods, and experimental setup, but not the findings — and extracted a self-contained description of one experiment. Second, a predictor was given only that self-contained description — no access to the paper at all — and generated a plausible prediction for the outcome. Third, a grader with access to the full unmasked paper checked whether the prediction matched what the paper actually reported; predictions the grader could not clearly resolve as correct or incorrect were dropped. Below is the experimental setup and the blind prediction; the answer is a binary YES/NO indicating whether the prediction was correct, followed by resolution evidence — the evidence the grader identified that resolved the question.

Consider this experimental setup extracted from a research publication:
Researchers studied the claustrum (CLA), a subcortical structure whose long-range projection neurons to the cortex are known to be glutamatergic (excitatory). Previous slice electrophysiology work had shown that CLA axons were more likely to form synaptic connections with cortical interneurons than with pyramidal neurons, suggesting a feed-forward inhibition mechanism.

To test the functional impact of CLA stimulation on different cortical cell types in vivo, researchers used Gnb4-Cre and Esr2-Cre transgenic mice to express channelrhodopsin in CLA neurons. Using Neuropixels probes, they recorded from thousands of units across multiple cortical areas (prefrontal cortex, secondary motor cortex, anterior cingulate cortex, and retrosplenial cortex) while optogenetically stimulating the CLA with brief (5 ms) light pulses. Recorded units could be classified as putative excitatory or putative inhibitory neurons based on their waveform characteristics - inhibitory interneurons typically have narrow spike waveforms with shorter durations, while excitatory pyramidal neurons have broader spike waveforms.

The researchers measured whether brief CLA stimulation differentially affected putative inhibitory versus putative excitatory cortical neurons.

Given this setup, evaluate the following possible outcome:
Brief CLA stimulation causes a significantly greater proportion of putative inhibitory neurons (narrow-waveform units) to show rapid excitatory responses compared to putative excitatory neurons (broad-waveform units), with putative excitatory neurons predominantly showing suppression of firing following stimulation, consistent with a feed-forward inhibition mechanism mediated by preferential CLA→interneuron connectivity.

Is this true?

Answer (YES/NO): NO